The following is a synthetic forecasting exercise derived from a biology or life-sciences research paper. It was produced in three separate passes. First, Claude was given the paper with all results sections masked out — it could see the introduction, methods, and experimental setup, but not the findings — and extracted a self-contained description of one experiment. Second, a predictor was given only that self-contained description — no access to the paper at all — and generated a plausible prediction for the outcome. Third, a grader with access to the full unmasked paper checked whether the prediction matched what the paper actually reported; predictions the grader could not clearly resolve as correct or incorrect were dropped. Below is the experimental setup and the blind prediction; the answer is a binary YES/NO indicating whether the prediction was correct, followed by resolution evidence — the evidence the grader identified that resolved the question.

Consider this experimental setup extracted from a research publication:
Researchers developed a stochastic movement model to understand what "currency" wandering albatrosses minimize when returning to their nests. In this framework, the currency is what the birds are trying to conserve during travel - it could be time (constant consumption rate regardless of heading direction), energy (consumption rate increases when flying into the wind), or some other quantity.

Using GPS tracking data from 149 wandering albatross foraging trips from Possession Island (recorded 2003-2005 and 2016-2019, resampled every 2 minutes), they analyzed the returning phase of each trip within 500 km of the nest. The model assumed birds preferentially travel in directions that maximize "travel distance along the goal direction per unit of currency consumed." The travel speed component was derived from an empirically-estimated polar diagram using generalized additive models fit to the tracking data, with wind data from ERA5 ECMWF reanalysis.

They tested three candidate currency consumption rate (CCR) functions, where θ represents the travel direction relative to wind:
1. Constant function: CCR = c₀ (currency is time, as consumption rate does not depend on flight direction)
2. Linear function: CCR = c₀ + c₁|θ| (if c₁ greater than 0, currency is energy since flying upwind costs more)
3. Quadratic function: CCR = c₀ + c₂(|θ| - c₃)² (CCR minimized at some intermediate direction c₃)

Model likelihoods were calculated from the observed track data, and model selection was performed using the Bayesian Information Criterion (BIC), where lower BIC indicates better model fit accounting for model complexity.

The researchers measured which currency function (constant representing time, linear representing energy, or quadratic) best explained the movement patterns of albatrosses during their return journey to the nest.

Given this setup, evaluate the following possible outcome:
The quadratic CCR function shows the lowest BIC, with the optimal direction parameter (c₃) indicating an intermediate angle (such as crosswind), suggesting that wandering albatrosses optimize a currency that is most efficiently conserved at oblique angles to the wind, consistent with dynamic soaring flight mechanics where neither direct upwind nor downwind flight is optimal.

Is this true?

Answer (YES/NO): YES